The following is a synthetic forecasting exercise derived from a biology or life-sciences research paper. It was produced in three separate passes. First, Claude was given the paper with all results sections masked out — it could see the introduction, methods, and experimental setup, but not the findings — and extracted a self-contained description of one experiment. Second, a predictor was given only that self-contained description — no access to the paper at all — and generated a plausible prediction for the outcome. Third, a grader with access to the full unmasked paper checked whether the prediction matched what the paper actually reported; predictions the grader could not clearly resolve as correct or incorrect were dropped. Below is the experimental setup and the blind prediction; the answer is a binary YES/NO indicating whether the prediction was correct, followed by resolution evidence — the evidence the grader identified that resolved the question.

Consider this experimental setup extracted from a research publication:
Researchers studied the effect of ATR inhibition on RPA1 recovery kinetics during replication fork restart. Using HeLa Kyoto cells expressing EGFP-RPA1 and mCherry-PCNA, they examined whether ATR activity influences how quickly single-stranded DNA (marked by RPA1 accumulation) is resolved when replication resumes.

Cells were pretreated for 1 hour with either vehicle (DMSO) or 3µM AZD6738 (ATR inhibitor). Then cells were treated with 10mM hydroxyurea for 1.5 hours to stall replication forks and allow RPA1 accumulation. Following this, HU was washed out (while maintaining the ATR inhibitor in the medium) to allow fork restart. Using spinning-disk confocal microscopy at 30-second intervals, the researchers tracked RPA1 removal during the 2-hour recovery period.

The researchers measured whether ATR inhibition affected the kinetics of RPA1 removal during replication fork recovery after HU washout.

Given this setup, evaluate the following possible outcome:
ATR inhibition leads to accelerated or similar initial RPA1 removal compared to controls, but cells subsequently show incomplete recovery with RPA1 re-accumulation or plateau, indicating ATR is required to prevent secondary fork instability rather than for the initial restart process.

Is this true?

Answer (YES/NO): YES